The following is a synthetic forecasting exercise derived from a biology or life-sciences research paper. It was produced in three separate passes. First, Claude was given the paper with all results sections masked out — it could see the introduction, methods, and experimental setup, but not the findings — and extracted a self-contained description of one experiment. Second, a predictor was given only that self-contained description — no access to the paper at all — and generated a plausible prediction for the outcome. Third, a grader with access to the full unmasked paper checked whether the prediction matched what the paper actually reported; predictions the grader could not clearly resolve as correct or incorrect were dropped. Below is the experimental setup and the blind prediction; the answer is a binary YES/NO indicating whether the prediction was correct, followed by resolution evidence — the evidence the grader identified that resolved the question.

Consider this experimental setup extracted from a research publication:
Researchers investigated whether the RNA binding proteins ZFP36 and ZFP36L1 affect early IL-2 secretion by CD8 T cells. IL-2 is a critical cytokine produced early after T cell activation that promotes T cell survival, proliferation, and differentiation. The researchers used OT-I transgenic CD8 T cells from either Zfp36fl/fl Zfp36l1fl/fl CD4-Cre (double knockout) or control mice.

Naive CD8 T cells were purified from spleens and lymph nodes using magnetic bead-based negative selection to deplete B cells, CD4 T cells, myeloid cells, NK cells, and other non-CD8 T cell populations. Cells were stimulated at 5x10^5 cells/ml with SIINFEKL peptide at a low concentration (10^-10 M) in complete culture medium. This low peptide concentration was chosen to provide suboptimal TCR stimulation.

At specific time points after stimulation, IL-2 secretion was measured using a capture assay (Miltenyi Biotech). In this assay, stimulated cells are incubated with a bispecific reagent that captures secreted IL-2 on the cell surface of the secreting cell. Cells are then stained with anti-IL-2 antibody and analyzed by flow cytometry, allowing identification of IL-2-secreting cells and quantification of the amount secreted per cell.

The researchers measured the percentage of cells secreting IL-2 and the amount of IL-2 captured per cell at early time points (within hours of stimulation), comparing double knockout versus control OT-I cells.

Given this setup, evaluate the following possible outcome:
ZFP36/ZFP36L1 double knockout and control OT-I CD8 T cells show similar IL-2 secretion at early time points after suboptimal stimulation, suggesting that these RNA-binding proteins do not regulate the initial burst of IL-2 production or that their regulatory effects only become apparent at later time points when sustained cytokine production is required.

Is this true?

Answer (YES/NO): NO